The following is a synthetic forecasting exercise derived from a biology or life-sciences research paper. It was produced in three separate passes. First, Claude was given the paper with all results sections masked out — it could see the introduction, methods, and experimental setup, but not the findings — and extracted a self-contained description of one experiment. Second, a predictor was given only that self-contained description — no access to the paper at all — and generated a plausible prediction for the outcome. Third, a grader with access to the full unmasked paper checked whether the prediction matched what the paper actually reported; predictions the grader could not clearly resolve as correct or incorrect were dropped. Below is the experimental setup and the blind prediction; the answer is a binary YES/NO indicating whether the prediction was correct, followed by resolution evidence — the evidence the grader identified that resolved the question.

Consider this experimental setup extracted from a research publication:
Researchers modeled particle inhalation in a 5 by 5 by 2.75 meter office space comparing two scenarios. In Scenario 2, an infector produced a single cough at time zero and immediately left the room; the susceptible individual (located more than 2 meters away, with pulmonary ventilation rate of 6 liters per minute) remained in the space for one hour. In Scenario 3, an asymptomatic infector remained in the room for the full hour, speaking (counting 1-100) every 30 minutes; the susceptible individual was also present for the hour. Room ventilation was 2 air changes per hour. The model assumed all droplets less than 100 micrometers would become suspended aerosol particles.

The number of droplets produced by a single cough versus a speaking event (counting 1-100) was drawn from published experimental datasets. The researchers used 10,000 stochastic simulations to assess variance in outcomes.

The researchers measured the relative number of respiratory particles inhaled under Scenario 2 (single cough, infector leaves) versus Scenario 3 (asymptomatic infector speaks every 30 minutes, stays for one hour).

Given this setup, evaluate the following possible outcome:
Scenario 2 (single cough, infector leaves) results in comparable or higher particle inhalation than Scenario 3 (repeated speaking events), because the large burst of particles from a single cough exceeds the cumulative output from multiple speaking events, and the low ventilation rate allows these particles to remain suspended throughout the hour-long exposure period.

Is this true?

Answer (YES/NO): NO